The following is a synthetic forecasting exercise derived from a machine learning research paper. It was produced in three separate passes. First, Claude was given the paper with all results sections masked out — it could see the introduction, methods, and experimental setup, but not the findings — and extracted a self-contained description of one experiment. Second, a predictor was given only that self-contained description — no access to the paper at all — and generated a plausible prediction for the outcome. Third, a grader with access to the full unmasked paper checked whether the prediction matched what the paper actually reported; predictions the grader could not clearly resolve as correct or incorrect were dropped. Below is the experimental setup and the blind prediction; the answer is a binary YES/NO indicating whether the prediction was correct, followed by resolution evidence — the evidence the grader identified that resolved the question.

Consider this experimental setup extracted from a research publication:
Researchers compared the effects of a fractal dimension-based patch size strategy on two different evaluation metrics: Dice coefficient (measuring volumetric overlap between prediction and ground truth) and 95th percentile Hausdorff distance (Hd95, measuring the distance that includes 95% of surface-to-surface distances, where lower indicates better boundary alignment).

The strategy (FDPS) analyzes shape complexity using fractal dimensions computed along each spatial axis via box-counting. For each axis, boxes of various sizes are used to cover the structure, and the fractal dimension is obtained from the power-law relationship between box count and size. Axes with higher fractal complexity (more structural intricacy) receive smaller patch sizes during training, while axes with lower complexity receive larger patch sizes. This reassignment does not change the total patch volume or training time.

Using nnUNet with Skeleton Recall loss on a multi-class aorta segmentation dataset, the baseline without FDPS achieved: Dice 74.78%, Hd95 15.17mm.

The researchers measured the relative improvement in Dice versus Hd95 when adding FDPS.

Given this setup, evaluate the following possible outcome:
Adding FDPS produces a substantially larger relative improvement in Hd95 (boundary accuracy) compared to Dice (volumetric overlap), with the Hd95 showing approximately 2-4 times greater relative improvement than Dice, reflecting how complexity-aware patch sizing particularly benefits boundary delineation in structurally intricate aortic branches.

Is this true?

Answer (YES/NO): NO